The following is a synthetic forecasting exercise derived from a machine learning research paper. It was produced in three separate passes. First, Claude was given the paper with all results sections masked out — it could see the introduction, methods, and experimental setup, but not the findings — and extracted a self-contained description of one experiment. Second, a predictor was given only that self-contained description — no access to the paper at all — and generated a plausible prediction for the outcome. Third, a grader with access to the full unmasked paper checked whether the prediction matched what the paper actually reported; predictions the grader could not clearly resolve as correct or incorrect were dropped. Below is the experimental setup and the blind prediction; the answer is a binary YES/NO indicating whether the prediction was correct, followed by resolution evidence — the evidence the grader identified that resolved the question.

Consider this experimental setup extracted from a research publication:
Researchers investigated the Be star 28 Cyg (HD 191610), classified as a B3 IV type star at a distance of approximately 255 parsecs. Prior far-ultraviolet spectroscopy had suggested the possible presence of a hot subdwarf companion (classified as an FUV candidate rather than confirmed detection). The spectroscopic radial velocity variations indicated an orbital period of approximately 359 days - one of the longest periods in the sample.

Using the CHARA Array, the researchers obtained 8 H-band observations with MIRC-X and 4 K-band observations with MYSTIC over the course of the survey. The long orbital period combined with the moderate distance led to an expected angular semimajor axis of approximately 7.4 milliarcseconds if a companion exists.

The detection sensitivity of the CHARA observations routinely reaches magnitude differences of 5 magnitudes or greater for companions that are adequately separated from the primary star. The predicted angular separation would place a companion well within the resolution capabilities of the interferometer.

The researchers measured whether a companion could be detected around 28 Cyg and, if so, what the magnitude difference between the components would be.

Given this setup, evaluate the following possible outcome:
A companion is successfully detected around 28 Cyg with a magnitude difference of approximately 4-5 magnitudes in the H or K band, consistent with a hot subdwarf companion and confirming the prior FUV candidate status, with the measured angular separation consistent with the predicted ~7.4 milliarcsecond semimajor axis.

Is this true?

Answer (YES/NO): NO